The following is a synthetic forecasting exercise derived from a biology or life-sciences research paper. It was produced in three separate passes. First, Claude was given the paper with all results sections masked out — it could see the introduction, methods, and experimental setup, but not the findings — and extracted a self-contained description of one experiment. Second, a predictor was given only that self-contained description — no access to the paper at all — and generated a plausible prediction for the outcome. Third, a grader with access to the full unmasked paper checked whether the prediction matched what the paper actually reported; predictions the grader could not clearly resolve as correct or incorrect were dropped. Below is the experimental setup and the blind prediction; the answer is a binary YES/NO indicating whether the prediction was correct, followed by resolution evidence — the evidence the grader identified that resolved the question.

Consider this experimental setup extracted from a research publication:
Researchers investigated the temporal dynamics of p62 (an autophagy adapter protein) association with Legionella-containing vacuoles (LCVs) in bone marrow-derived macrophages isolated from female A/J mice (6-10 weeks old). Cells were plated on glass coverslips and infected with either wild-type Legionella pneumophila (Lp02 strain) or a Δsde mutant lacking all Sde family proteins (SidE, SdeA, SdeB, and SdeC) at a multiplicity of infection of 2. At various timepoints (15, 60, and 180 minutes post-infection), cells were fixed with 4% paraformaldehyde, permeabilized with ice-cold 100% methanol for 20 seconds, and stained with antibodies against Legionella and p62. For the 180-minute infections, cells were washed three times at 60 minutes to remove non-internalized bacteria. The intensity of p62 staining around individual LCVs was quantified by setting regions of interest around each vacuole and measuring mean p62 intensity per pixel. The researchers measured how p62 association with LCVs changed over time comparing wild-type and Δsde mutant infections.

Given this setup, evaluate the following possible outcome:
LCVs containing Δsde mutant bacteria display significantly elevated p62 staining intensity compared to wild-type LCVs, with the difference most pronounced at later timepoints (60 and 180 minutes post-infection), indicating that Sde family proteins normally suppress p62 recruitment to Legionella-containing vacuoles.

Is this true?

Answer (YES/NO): NO